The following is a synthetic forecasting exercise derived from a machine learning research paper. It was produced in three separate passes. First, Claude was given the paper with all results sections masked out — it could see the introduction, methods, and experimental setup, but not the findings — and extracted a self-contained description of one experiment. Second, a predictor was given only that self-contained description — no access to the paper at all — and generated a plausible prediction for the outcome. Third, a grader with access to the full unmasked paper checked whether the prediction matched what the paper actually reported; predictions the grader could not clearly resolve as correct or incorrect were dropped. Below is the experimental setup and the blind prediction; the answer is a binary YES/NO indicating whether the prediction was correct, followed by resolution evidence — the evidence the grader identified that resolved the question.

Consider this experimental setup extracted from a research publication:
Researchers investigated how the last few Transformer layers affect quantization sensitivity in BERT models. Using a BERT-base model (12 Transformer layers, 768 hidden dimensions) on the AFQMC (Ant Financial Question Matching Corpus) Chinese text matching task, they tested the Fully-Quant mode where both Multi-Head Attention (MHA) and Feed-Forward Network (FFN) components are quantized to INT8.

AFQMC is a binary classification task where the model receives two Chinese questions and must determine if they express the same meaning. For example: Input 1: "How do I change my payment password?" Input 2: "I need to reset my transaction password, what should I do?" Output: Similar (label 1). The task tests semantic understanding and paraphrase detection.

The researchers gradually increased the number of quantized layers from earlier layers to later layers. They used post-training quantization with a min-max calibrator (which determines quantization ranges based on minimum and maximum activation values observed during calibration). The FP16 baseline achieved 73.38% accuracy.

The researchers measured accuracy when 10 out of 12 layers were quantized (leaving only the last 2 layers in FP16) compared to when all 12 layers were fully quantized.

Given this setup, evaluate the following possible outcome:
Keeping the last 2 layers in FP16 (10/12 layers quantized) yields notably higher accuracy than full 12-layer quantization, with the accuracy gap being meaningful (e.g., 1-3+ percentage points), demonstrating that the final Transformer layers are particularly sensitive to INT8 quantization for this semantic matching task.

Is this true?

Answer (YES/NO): YES